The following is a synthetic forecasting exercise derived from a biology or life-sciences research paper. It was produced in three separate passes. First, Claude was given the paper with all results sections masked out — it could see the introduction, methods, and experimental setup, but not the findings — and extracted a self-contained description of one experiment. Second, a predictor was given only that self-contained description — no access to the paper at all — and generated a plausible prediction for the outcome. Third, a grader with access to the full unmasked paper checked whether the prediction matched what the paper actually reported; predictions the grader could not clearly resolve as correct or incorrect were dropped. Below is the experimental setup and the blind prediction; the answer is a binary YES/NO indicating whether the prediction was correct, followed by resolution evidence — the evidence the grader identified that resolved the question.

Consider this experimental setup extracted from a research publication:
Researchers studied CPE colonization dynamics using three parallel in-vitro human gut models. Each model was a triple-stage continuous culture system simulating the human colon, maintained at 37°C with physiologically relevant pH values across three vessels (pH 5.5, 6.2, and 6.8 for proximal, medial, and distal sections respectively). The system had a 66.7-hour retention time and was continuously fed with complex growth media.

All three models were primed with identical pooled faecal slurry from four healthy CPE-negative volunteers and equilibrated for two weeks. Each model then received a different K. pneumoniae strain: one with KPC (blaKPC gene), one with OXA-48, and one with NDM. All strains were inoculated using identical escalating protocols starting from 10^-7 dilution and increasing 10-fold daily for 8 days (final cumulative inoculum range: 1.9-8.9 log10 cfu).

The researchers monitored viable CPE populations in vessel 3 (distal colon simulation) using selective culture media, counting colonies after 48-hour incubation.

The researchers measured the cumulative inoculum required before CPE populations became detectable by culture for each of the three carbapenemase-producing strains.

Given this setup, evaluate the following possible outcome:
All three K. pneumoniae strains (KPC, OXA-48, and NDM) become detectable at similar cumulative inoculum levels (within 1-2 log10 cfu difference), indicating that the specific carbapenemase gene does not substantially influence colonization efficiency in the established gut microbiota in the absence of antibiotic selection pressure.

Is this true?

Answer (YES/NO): YES